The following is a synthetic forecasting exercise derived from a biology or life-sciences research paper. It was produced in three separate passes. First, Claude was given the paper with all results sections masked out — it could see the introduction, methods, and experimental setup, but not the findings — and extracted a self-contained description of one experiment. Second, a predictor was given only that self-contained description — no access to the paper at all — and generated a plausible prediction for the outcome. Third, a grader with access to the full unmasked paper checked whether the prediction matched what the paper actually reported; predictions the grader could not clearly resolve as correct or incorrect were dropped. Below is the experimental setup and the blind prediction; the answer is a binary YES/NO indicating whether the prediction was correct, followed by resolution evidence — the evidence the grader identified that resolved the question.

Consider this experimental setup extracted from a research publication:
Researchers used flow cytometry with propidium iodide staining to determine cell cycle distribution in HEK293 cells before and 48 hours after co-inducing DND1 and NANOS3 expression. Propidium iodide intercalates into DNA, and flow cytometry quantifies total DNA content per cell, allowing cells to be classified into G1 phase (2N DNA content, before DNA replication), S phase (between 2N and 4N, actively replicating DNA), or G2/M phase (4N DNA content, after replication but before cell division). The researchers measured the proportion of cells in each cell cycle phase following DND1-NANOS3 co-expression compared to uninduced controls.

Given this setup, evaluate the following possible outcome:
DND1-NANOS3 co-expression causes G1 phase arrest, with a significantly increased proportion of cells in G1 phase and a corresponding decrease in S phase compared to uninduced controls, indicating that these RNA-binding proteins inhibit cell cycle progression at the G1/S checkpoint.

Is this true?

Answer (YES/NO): NO